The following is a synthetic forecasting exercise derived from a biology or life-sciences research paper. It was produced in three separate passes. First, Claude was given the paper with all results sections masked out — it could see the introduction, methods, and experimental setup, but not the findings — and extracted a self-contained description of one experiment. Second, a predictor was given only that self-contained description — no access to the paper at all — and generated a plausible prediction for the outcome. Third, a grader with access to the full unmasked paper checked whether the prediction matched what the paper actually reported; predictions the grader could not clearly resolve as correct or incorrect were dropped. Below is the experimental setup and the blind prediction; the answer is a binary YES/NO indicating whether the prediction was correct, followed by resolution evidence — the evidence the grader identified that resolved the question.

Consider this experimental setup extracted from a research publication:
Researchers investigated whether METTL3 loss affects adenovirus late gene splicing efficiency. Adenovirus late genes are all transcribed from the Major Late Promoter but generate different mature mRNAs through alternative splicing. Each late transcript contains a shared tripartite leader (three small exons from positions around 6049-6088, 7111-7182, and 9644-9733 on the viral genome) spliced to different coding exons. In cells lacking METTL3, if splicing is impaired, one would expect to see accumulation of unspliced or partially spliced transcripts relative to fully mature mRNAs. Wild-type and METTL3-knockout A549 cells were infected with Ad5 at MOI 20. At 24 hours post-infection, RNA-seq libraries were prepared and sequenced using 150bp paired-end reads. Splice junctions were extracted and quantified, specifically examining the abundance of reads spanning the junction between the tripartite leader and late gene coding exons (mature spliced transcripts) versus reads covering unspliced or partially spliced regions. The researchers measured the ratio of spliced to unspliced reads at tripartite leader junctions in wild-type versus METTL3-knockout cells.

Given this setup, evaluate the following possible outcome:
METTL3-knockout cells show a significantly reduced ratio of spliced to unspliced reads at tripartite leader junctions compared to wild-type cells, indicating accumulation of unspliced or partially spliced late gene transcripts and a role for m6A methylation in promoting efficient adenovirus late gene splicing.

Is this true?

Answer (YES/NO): YES